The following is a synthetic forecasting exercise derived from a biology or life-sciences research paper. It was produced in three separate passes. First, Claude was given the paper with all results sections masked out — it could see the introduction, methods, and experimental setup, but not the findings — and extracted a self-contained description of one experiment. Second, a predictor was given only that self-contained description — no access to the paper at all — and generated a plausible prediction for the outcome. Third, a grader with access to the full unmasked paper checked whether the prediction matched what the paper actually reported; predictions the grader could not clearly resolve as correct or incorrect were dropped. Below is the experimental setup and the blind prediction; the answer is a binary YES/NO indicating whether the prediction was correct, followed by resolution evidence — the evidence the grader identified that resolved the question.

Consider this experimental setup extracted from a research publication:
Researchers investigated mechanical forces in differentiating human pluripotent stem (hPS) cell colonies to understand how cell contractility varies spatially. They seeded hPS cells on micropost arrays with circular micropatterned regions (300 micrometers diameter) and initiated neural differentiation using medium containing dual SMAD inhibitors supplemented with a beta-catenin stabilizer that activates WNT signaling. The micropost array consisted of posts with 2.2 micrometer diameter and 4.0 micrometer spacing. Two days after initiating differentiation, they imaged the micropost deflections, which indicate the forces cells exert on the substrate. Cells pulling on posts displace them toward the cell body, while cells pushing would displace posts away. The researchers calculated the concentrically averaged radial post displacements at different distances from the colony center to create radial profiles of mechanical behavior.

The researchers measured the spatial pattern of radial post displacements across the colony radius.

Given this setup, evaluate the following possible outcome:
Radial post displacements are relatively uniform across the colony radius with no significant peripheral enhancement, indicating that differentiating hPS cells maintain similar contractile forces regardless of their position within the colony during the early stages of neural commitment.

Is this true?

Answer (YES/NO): NO